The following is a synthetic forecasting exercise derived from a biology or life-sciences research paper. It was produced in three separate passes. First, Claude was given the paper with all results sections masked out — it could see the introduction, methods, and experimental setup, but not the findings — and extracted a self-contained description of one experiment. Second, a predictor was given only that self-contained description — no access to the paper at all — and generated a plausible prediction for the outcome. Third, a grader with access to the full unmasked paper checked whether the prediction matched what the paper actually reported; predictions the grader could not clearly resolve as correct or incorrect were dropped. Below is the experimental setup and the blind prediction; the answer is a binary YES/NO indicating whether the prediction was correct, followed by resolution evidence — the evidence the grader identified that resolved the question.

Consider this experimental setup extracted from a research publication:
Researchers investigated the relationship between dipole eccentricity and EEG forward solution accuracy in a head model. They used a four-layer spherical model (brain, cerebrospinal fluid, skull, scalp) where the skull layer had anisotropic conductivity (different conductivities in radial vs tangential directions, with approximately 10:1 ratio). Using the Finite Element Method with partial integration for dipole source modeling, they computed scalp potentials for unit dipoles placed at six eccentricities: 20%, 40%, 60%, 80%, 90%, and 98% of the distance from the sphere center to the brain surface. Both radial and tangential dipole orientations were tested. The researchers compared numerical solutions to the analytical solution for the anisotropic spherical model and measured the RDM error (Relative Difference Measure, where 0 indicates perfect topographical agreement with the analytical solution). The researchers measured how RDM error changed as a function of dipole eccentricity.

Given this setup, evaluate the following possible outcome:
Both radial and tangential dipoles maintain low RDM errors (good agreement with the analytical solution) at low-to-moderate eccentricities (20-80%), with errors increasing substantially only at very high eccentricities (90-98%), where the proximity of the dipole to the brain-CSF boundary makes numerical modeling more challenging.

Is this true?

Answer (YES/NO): NO